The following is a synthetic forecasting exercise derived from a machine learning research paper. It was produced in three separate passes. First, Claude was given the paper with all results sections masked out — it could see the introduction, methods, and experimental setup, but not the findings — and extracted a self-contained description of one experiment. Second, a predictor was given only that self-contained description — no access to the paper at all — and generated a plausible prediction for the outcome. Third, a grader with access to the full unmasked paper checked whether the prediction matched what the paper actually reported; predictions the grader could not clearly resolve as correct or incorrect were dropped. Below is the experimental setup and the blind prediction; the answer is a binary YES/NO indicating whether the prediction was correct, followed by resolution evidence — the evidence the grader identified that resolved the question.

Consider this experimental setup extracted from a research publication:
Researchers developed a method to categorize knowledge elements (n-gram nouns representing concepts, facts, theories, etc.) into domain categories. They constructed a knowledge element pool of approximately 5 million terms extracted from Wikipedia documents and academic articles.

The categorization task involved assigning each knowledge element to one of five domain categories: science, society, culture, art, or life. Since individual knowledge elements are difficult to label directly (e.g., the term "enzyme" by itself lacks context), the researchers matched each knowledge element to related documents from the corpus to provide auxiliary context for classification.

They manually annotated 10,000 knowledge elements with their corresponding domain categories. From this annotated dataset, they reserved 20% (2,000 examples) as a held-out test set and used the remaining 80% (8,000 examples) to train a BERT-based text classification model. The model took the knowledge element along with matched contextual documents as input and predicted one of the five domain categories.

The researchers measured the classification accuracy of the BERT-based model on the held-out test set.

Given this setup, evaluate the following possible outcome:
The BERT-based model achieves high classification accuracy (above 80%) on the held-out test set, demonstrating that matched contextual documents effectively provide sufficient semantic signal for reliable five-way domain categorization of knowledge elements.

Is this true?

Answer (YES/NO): YES